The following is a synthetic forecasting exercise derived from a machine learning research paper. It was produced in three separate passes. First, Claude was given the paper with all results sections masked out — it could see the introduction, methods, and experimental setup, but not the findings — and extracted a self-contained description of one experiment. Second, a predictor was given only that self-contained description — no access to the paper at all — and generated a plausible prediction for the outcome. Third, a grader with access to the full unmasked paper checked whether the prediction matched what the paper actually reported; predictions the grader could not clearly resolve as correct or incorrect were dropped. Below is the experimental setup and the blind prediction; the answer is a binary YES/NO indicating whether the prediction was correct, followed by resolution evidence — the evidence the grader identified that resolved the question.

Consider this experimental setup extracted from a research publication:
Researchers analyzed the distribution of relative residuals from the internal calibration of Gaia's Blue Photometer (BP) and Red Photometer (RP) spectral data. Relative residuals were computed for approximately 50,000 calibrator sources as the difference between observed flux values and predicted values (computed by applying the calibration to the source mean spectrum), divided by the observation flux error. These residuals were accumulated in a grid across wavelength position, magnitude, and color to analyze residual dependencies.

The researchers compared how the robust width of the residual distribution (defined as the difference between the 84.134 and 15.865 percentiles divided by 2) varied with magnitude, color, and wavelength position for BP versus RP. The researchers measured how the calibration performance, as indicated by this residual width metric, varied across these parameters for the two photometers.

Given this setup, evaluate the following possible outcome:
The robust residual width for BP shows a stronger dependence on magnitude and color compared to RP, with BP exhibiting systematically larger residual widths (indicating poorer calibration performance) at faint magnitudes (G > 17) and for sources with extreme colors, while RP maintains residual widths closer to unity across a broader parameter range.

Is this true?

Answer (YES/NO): NO